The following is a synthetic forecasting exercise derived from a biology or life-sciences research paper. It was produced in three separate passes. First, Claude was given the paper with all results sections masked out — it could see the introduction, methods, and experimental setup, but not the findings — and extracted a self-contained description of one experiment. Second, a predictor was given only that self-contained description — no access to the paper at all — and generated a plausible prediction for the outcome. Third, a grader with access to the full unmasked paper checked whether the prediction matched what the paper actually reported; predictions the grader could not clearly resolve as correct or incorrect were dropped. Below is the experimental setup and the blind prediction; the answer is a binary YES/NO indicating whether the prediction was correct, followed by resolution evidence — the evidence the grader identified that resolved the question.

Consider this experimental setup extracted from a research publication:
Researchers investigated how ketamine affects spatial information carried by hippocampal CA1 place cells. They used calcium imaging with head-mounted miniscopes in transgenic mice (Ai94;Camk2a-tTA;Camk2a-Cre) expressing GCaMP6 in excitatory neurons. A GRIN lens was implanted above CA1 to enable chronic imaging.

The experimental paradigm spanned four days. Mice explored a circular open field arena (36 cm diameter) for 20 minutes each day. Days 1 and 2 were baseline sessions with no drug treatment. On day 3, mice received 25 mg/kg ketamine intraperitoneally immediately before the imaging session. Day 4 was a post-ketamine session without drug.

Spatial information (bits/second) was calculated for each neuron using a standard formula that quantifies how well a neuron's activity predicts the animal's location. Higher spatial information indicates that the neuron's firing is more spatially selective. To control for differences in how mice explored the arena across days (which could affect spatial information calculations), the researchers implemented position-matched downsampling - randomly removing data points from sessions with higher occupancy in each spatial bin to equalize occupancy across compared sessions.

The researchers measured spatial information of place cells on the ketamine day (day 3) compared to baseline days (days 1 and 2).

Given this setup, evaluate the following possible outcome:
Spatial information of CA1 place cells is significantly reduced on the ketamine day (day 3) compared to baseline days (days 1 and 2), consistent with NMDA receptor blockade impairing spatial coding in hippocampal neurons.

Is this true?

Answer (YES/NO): YES